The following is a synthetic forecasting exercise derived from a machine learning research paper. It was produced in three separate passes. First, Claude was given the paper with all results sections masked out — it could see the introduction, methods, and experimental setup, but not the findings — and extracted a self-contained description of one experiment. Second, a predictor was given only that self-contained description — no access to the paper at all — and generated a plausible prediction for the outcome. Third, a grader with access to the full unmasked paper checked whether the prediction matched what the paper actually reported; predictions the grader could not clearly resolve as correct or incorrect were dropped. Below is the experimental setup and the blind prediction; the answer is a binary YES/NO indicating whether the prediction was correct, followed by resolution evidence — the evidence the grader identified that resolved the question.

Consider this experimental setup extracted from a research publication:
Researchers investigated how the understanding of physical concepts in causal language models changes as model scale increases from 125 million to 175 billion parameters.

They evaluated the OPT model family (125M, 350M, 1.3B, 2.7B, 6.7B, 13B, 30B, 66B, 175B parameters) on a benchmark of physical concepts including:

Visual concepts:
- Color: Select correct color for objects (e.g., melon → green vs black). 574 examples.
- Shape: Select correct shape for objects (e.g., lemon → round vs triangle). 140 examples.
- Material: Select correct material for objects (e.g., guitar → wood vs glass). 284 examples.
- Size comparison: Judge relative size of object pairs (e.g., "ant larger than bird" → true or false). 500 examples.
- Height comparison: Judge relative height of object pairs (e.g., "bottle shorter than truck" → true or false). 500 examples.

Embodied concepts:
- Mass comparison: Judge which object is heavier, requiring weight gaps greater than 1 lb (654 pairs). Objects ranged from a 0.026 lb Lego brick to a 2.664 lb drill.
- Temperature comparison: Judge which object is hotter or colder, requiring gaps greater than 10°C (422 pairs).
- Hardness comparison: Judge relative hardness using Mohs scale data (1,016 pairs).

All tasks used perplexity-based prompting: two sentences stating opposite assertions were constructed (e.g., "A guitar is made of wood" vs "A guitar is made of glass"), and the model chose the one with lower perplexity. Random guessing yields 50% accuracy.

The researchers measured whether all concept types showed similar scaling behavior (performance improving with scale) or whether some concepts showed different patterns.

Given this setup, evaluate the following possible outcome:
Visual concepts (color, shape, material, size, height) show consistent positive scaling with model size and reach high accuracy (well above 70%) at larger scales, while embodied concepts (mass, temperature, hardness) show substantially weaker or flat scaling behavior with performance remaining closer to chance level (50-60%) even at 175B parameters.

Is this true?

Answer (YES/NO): NO